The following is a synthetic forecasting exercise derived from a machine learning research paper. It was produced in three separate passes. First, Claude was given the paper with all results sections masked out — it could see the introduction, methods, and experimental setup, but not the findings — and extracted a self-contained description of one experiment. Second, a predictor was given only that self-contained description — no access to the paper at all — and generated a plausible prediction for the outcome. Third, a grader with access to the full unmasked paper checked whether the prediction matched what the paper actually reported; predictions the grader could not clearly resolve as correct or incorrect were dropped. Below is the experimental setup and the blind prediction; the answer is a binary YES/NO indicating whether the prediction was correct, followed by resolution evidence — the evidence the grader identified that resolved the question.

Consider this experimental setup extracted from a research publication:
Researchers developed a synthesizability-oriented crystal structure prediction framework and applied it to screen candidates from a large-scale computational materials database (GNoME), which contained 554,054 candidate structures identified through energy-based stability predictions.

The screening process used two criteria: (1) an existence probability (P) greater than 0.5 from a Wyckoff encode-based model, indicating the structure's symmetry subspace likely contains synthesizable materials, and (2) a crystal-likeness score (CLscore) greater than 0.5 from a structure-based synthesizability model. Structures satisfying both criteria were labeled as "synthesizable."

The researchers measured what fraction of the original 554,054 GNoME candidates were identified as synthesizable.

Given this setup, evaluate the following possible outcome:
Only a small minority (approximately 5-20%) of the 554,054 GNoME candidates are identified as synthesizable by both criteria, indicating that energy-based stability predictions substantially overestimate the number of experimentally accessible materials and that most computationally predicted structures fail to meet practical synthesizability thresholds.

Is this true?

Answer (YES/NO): YES